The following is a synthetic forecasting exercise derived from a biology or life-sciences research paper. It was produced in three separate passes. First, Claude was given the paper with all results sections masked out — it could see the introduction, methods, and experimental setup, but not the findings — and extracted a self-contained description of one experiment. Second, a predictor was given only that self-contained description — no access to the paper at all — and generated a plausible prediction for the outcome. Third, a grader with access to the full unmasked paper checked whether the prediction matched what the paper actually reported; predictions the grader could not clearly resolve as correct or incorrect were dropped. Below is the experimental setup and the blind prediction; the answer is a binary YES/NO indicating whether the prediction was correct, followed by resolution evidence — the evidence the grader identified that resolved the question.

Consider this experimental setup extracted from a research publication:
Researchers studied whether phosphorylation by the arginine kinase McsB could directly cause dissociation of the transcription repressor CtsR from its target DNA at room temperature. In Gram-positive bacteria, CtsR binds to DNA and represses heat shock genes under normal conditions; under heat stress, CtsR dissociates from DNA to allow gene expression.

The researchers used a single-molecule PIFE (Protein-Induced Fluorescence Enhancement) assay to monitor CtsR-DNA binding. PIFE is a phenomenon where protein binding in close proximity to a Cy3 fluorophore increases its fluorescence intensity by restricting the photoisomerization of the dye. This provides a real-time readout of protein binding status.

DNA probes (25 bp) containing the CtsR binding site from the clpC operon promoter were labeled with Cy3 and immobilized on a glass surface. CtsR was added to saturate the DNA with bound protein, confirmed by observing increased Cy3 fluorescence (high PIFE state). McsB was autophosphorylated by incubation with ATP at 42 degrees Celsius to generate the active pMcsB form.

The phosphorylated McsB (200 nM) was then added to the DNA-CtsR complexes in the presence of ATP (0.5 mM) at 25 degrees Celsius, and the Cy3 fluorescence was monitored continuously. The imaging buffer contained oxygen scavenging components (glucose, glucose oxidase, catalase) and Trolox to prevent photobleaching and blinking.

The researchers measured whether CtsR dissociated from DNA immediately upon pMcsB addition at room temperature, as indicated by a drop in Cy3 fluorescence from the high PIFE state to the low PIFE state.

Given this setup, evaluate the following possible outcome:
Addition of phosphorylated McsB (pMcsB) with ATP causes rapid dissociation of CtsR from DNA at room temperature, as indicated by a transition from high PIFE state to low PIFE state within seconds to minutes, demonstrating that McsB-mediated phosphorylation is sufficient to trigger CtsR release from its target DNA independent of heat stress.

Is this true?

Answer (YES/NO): NO